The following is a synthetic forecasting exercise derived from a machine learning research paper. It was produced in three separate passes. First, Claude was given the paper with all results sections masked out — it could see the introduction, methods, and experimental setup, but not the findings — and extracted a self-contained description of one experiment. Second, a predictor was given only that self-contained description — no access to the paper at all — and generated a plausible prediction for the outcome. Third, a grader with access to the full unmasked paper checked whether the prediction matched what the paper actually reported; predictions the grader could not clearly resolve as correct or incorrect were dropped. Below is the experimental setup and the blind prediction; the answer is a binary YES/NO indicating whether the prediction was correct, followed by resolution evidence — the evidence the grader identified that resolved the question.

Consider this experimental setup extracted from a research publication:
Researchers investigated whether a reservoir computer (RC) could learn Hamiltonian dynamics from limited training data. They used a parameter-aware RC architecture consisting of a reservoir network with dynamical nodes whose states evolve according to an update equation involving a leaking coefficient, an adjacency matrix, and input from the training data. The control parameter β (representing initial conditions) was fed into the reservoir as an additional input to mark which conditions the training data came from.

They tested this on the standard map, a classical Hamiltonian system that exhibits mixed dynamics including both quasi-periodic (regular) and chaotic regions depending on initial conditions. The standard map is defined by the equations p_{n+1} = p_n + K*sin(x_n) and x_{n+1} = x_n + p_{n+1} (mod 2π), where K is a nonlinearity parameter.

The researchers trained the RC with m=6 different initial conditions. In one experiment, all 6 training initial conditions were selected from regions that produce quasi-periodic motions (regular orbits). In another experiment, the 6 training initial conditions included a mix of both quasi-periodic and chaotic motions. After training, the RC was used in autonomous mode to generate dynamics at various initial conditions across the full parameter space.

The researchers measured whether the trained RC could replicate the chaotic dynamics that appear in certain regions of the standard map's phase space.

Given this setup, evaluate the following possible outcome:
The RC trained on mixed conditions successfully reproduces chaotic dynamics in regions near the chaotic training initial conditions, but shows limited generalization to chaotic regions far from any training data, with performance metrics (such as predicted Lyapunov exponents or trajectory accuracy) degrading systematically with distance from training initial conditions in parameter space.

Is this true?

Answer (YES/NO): NO